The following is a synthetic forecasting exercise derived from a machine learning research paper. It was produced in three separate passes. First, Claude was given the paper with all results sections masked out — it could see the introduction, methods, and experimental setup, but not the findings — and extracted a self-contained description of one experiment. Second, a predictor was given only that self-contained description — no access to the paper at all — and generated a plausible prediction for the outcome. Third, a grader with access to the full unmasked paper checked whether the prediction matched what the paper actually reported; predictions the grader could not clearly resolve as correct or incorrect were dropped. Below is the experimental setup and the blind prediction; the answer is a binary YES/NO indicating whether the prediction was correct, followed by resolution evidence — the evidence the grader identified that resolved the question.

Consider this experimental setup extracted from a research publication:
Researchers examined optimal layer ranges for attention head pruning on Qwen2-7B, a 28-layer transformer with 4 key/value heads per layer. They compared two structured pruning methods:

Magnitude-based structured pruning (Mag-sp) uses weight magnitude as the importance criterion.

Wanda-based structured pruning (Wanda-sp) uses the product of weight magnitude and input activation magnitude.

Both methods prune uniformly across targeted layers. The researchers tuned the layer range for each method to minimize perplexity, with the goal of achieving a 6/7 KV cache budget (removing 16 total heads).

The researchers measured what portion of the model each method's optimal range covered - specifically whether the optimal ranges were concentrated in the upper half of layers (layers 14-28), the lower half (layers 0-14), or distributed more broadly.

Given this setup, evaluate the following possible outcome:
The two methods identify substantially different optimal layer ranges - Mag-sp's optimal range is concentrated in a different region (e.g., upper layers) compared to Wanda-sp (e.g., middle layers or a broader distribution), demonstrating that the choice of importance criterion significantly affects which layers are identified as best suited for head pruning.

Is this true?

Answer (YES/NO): NO